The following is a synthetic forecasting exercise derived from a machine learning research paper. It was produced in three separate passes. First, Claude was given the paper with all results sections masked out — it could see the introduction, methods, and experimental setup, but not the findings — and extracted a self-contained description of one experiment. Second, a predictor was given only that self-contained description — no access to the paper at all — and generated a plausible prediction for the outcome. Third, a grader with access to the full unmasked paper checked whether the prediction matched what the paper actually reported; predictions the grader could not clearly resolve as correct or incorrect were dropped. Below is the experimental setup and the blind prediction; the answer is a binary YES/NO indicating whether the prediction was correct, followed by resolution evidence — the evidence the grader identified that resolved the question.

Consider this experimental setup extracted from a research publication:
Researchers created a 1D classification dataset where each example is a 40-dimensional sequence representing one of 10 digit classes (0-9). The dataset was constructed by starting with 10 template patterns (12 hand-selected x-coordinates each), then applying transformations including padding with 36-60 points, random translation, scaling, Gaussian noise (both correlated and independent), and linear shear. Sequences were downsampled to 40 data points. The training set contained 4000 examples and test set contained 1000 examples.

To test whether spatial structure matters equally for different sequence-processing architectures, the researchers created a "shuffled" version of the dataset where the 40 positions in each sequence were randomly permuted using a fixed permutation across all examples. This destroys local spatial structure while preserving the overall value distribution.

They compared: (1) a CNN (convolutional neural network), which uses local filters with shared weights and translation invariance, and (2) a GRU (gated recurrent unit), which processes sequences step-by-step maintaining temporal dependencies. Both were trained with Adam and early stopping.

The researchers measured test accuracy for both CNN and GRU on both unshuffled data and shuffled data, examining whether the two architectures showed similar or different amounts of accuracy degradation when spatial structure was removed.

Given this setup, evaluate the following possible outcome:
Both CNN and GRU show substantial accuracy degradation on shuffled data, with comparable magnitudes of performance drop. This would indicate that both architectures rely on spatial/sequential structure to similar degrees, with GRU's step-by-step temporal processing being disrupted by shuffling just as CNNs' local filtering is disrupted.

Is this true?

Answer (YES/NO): YES